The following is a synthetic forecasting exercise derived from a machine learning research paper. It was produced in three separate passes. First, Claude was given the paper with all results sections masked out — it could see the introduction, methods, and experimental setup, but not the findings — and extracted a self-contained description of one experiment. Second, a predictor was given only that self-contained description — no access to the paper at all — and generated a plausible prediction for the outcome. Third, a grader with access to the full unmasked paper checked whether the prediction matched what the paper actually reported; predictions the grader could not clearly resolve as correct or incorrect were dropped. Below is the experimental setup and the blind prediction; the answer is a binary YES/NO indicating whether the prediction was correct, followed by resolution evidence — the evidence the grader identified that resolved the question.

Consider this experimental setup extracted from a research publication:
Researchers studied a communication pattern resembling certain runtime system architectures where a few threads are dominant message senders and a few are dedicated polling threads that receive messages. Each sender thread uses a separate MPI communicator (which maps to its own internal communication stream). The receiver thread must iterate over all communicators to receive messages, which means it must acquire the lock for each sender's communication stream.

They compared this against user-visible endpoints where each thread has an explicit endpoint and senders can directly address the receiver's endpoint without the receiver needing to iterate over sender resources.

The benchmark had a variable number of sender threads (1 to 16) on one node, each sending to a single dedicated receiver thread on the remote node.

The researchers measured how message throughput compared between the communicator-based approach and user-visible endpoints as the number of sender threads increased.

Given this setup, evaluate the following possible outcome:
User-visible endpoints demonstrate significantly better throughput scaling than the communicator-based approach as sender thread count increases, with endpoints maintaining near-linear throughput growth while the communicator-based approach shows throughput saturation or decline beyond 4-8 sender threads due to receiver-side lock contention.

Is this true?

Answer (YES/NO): NO